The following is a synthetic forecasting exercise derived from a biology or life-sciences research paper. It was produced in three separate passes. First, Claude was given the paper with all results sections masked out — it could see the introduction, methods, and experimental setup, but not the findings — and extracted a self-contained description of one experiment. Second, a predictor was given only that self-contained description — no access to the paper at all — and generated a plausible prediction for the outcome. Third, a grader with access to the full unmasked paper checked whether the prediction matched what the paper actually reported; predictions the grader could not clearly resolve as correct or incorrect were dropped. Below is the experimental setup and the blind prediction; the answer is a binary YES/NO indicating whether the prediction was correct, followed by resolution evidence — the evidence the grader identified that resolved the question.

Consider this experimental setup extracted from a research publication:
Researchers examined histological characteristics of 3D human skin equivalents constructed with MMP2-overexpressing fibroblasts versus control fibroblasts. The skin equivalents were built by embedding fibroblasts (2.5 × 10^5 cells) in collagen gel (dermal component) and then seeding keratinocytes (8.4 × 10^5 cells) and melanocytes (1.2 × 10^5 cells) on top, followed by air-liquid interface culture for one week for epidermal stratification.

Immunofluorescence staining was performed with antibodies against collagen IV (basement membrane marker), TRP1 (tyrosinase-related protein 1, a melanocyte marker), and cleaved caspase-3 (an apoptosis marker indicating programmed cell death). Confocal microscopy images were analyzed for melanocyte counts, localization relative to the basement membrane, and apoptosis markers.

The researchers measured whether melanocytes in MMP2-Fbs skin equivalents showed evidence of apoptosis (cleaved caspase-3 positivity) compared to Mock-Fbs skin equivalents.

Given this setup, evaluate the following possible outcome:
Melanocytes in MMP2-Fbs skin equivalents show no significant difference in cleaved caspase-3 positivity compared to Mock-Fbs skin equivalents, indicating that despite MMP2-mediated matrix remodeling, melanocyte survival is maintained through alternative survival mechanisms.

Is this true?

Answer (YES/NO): NO